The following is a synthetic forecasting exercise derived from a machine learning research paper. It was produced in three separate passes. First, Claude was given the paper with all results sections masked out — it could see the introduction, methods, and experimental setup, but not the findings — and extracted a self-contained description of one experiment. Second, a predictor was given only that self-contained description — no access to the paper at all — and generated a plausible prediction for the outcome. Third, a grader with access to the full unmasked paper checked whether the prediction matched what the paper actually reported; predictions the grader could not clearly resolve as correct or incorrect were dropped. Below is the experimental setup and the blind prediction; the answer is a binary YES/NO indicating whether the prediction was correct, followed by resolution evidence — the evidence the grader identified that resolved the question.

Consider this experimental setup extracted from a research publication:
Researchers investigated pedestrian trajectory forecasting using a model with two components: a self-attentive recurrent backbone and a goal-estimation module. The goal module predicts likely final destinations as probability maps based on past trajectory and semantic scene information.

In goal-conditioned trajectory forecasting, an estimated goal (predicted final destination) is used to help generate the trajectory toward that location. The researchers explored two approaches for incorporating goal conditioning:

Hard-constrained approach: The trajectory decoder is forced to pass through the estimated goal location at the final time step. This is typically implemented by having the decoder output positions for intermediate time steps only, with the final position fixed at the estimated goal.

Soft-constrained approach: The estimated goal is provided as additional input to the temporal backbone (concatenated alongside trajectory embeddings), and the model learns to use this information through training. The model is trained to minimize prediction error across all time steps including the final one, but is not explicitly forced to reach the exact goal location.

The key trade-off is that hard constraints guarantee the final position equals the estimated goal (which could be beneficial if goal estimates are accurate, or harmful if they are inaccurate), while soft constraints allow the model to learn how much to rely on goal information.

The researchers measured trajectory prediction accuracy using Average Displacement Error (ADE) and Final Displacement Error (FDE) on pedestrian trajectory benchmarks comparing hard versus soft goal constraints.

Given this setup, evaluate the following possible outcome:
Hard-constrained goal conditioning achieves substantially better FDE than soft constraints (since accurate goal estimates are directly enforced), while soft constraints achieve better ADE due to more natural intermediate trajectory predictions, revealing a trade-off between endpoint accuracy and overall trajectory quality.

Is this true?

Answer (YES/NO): NO